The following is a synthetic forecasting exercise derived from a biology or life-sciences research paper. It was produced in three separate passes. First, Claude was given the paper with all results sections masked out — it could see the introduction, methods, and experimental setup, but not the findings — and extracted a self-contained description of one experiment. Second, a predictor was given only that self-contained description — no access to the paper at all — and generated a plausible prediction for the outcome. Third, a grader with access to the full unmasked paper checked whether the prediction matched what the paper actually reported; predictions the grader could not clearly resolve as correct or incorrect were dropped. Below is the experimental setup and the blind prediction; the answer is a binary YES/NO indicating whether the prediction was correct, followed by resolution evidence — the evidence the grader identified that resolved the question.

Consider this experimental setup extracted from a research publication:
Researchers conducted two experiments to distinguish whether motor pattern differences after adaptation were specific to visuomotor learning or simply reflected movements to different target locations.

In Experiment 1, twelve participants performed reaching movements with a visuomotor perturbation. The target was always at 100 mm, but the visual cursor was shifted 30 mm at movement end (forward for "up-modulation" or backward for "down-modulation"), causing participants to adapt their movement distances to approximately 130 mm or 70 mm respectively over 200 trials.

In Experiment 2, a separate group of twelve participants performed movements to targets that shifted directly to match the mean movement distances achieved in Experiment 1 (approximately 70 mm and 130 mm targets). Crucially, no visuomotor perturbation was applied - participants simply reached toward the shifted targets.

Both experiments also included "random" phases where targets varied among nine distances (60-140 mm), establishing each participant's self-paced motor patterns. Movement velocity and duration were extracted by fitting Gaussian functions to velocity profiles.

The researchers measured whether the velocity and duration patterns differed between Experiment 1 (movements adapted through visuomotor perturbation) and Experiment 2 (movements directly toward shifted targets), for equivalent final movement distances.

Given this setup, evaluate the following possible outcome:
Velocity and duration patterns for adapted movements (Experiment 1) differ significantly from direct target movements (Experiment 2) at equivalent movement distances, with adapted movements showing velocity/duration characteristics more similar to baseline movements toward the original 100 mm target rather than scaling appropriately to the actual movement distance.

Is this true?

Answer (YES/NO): NO